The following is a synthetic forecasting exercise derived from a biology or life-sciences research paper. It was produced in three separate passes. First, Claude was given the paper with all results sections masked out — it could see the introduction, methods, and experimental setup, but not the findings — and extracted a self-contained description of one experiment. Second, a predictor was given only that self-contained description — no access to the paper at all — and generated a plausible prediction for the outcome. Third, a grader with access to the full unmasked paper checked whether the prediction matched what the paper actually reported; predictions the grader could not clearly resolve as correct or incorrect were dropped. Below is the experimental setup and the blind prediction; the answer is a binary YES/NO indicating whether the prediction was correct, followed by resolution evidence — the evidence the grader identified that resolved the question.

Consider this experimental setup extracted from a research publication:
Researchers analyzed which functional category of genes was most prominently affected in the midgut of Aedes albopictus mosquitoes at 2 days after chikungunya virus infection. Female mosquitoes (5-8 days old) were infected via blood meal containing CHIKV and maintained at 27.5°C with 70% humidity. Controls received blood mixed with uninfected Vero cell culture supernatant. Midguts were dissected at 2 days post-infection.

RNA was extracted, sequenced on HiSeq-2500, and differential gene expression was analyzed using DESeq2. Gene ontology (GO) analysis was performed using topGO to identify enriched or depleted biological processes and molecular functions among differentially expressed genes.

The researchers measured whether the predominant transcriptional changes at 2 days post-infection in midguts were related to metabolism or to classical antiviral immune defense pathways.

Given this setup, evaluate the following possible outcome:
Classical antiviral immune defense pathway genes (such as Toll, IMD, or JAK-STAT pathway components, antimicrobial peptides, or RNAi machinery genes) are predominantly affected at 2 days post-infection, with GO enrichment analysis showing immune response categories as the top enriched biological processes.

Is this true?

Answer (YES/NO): NO